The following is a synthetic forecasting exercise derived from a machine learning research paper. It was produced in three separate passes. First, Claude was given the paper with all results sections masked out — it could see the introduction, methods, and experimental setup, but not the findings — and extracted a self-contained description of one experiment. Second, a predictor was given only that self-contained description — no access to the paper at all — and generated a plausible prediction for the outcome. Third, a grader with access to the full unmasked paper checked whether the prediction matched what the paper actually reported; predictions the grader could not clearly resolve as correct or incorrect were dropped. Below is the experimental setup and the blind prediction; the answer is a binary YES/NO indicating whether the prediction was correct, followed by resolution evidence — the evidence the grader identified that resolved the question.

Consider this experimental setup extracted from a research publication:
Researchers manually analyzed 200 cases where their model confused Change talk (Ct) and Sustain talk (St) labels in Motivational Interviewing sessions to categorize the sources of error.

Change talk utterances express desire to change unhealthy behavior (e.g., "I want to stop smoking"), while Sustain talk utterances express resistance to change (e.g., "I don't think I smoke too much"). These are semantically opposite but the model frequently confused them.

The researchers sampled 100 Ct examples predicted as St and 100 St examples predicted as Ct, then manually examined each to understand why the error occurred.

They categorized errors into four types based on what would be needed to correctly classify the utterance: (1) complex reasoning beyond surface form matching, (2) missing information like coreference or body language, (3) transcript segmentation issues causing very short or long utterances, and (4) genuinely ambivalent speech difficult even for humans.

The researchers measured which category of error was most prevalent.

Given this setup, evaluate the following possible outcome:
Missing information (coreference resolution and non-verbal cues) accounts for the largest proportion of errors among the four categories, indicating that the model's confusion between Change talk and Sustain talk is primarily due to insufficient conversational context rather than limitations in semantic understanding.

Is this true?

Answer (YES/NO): NO